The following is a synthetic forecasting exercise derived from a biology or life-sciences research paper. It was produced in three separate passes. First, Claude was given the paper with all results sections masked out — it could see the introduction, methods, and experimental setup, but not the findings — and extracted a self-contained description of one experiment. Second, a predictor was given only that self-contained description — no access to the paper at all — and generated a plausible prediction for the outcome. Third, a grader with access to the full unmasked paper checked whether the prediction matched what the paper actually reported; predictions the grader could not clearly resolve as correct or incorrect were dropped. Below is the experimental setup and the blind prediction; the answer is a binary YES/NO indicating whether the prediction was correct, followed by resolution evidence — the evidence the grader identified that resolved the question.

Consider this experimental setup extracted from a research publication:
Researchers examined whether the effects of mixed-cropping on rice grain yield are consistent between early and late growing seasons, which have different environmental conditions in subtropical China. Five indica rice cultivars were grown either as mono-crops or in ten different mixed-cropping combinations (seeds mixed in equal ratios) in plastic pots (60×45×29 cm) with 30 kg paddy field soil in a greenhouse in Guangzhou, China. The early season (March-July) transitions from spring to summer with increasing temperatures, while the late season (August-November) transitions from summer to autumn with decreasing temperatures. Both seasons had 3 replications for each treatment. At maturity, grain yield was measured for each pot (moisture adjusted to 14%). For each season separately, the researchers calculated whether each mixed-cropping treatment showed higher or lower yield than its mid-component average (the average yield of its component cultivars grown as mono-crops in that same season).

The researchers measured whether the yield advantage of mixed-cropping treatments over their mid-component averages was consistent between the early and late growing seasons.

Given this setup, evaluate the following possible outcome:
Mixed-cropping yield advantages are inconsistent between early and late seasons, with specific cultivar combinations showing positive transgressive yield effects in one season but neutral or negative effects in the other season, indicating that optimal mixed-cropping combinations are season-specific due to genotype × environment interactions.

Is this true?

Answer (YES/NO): NO